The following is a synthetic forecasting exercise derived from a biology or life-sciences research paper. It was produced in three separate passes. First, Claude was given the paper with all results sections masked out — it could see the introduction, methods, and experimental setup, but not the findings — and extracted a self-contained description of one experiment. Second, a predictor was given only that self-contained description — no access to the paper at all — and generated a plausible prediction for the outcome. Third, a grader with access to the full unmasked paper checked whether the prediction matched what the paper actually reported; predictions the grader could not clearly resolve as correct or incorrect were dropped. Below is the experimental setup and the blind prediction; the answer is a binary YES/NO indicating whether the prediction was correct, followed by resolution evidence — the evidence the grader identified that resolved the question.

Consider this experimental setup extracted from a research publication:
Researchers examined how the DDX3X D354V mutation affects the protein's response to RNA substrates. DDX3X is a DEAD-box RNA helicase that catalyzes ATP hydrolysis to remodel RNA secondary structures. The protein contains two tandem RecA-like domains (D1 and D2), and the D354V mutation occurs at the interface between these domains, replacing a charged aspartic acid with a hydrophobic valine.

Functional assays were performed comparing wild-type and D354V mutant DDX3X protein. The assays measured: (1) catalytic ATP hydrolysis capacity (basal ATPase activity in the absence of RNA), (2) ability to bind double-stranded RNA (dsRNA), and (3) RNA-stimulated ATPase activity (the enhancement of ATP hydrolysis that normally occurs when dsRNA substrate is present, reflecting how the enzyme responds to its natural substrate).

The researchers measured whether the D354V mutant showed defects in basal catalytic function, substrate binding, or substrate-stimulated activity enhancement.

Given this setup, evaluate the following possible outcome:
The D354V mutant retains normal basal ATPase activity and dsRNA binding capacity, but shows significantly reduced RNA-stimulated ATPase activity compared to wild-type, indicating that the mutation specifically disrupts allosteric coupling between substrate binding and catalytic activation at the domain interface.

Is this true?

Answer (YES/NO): NO